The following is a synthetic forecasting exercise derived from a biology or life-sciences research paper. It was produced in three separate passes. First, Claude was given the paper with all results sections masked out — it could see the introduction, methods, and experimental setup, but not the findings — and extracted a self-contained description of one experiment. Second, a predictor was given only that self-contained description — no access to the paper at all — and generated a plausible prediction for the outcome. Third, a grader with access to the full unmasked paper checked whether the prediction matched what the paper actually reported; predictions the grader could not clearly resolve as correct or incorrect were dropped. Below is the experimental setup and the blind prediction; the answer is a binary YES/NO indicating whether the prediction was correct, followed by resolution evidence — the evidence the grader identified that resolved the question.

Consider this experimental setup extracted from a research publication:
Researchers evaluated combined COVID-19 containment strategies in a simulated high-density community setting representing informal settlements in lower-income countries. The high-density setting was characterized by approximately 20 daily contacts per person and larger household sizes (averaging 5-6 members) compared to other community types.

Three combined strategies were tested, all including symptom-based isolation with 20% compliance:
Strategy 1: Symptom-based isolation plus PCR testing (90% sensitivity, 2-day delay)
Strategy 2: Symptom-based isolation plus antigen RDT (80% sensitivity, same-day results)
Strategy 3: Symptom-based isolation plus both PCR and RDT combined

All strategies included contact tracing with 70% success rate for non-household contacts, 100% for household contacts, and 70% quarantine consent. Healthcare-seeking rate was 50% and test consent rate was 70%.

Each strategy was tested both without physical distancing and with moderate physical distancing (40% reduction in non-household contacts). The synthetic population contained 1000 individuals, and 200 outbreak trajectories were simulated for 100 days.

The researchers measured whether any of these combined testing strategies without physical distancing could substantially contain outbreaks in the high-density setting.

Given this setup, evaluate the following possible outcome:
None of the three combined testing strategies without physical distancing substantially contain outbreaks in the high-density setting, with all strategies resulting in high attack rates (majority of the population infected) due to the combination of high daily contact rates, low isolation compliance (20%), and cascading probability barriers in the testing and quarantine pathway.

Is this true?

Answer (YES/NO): YES